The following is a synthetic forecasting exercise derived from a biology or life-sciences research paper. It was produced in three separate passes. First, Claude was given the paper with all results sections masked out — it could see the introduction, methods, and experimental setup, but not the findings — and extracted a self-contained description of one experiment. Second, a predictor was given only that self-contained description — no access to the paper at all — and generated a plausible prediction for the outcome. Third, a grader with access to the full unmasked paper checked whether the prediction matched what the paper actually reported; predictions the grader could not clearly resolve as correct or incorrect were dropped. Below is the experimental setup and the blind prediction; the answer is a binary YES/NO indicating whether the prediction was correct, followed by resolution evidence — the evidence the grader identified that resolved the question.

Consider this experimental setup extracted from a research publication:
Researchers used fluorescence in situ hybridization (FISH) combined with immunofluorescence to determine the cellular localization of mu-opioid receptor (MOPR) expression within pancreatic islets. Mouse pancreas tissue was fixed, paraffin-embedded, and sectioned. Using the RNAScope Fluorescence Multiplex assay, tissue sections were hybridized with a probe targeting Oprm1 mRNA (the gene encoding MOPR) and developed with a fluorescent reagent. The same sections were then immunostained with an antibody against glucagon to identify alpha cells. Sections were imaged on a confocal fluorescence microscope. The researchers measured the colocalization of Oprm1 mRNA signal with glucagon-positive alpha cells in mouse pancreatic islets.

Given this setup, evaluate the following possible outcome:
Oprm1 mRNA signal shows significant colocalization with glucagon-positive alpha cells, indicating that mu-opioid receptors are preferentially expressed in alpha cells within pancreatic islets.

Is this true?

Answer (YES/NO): NO